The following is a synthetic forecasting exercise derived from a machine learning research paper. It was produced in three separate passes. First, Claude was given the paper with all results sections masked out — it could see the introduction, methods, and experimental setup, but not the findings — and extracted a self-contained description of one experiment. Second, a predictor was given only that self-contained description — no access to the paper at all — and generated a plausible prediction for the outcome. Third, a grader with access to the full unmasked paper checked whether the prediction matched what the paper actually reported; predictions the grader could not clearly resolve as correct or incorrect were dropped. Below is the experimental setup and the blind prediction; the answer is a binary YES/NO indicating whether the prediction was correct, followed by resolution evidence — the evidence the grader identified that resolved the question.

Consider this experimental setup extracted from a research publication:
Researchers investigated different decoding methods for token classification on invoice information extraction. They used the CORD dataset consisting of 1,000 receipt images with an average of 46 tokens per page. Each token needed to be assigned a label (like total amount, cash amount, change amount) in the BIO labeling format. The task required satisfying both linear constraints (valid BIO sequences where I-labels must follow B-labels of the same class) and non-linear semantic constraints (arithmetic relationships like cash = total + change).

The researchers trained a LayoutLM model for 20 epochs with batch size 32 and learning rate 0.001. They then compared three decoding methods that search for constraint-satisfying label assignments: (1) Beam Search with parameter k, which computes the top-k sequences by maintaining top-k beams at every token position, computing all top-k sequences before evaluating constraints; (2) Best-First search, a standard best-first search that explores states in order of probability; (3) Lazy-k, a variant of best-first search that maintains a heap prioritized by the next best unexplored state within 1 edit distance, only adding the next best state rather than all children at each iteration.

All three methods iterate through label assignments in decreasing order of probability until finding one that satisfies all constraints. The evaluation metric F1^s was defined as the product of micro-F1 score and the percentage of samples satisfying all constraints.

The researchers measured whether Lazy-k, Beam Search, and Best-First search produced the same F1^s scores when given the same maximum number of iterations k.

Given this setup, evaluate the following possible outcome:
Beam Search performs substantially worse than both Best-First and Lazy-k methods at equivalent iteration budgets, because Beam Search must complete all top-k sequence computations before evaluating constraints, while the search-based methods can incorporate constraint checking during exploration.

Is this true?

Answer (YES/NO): NO